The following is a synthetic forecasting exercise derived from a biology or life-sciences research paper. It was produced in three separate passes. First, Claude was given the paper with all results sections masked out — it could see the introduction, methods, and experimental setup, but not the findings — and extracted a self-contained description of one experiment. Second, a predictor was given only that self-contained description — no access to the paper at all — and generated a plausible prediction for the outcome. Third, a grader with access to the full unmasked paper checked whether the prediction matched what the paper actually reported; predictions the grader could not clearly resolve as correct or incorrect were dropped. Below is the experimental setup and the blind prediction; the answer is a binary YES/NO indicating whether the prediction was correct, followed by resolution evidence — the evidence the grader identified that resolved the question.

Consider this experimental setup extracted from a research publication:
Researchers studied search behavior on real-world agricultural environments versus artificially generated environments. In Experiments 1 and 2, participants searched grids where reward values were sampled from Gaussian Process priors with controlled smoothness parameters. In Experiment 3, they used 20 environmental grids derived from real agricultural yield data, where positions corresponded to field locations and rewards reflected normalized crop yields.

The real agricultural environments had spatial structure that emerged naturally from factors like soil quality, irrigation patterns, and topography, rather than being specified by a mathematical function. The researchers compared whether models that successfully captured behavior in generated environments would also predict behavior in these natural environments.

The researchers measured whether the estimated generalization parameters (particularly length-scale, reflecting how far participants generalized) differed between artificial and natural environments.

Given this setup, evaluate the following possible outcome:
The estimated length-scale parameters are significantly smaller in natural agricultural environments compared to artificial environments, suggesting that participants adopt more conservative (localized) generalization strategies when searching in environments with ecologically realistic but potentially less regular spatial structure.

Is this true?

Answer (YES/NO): NO